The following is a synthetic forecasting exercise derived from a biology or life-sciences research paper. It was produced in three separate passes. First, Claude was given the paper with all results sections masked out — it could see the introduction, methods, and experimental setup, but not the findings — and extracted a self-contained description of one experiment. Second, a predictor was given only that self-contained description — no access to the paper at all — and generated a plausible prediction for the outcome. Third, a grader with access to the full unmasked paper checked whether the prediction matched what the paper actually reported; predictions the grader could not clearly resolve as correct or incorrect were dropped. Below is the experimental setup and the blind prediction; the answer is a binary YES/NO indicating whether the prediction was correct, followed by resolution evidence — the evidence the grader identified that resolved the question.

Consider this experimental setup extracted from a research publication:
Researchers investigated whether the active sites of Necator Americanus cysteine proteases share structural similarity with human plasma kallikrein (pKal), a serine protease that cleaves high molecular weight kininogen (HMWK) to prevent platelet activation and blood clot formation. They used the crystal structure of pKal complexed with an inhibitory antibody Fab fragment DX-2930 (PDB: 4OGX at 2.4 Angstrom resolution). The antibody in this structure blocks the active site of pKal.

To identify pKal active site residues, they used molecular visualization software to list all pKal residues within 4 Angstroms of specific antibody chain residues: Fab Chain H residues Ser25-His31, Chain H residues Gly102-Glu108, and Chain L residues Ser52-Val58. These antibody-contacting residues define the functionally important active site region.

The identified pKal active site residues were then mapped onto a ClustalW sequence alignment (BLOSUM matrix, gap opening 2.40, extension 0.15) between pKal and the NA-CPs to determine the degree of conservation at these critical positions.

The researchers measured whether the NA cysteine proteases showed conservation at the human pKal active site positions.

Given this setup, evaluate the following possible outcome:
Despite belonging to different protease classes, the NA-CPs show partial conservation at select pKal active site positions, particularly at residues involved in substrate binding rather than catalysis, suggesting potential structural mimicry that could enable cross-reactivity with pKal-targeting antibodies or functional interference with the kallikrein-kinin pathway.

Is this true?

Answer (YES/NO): NO